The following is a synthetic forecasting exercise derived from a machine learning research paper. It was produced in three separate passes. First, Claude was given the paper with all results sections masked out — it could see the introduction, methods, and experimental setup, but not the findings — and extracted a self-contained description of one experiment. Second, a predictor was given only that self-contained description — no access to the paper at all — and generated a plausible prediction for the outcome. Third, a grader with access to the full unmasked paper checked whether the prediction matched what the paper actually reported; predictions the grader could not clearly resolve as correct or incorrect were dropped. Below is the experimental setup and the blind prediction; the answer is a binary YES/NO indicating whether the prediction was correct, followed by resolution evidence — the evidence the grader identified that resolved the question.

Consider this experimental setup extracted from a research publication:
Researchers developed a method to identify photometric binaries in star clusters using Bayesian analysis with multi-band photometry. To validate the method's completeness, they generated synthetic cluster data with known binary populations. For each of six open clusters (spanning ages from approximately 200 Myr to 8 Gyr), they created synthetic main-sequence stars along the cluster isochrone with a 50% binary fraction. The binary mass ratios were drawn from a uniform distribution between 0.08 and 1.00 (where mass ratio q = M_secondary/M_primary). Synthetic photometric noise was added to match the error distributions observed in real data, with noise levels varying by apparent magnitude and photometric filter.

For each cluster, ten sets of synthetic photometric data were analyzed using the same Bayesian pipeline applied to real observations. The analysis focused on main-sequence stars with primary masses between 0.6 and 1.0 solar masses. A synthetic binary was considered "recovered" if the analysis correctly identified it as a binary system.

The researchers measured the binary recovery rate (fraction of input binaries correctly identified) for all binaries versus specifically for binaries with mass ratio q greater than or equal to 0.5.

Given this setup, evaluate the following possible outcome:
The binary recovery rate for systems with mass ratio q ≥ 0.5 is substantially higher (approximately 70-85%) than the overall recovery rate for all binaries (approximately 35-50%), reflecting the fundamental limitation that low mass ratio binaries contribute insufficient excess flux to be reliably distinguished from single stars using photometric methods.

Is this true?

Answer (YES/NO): NO